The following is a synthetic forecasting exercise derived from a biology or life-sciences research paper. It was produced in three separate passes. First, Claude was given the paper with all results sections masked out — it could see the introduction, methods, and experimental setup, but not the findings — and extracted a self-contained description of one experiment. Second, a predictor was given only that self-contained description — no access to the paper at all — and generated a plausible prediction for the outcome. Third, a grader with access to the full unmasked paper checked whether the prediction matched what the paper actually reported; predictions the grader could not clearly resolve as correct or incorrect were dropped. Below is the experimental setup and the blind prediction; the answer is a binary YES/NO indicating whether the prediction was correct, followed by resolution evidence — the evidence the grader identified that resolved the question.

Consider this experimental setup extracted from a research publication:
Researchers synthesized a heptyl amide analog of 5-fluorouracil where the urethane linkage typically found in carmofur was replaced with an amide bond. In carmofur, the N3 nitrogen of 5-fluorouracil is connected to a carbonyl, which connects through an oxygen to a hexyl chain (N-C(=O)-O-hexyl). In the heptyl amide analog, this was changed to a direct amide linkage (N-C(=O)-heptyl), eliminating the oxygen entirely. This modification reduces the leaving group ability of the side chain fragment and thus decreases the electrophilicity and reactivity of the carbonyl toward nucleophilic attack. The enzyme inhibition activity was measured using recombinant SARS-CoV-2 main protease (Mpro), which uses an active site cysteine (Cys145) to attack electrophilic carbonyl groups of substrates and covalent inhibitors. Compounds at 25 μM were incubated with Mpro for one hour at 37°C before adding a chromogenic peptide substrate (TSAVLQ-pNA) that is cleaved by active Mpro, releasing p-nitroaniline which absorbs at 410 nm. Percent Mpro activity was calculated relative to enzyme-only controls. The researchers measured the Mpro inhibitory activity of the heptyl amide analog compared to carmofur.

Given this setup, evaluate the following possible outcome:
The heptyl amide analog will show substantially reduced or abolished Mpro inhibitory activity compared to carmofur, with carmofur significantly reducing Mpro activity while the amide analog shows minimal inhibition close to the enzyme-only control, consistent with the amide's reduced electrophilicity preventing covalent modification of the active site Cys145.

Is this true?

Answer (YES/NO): NO